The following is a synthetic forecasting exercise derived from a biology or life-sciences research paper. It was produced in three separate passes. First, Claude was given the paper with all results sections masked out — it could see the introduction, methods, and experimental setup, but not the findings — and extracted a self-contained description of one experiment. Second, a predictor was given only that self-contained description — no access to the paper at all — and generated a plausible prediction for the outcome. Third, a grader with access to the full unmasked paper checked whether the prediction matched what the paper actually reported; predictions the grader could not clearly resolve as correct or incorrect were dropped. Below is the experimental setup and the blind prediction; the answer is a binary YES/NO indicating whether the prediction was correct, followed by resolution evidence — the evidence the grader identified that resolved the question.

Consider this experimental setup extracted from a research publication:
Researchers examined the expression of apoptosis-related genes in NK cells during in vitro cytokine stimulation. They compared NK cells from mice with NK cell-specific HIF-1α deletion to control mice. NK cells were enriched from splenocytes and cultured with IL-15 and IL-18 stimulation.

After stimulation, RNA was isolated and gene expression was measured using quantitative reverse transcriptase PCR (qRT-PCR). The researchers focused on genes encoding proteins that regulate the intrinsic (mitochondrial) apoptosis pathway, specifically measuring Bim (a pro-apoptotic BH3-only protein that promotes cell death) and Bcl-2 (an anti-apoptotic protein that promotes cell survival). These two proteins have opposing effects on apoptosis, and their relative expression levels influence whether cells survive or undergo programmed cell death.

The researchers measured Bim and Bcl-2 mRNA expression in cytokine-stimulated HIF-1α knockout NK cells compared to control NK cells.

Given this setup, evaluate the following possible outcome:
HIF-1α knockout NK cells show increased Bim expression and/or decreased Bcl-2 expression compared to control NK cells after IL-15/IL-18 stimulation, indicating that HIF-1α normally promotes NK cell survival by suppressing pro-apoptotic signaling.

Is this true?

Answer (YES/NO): YES